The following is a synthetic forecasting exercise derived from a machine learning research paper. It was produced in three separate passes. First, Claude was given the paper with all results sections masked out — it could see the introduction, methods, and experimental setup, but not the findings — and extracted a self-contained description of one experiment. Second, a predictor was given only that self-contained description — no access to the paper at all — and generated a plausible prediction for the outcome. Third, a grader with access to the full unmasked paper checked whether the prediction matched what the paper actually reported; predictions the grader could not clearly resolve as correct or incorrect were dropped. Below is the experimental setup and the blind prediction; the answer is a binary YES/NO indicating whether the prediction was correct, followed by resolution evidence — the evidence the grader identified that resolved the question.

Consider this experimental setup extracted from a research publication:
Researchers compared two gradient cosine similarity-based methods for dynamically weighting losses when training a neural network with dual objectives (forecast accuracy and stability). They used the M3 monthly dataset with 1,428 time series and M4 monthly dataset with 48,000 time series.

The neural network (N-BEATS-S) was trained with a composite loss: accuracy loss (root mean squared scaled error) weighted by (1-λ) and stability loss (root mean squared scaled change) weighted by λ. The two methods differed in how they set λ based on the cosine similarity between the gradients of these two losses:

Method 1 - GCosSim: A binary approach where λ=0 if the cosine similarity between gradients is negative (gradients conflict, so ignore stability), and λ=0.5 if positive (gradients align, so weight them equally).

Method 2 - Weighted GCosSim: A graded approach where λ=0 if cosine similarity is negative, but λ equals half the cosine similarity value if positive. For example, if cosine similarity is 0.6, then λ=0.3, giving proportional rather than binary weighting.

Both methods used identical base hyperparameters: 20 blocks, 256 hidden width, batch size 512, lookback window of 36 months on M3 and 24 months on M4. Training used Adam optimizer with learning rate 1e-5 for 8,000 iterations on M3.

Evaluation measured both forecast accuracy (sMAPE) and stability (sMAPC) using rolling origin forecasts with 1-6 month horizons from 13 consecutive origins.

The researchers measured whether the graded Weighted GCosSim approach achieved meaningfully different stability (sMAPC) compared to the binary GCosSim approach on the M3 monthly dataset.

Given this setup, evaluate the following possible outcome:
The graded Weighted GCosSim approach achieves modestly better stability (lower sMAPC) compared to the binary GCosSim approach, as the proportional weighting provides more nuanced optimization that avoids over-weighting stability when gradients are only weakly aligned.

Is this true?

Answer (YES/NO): NO